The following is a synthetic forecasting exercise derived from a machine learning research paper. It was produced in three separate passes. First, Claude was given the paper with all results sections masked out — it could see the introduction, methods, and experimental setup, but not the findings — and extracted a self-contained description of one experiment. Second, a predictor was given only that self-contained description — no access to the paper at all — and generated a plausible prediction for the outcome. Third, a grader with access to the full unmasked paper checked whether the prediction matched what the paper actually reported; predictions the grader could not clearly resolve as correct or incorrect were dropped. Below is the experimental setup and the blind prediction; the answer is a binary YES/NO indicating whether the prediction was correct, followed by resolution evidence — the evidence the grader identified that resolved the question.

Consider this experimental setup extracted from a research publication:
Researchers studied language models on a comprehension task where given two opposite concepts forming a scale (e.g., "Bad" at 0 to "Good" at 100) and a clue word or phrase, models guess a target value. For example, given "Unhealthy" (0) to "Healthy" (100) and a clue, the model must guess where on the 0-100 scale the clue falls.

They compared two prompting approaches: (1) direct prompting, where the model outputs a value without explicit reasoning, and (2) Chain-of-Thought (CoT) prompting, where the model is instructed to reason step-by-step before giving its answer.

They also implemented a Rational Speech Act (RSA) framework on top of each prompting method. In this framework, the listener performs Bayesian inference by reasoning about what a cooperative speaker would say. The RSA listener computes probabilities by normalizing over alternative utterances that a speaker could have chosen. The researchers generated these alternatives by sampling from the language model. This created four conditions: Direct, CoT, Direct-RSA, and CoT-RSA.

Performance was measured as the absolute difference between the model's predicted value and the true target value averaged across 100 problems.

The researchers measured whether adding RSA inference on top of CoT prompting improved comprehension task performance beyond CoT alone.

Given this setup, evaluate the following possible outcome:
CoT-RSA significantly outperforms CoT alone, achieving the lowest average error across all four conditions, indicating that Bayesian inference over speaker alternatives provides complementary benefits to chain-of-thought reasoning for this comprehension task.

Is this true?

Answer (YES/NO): NO